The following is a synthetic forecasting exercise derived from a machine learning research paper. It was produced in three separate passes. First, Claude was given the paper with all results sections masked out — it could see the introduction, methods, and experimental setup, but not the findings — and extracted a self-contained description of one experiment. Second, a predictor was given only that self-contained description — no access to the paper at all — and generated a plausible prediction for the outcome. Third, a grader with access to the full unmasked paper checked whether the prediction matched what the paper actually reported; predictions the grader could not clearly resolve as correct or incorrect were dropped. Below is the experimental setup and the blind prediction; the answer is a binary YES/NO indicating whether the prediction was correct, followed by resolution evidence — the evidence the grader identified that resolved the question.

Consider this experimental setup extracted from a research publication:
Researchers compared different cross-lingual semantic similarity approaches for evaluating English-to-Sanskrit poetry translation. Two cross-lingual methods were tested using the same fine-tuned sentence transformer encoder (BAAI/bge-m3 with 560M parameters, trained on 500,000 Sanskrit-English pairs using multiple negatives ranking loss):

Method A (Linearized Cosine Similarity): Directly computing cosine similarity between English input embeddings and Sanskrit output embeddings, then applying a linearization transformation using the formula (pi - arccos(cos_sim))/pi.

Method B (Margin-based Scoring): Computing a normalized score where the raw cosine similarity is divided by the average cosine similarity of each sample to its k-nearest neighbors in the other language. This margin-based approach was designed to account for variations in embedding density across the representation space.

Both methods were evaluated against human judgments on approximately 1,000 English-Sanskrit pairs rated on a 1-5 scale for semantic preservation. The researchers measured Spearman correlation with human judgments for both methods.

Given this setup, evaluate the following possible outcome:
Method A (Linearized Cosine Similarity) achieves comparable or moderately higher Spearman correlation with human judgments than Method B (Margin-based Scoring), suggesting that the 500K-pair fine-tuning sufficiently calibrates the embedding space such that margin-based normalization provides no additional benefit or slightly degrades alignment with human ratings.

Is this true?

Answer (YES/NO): YES